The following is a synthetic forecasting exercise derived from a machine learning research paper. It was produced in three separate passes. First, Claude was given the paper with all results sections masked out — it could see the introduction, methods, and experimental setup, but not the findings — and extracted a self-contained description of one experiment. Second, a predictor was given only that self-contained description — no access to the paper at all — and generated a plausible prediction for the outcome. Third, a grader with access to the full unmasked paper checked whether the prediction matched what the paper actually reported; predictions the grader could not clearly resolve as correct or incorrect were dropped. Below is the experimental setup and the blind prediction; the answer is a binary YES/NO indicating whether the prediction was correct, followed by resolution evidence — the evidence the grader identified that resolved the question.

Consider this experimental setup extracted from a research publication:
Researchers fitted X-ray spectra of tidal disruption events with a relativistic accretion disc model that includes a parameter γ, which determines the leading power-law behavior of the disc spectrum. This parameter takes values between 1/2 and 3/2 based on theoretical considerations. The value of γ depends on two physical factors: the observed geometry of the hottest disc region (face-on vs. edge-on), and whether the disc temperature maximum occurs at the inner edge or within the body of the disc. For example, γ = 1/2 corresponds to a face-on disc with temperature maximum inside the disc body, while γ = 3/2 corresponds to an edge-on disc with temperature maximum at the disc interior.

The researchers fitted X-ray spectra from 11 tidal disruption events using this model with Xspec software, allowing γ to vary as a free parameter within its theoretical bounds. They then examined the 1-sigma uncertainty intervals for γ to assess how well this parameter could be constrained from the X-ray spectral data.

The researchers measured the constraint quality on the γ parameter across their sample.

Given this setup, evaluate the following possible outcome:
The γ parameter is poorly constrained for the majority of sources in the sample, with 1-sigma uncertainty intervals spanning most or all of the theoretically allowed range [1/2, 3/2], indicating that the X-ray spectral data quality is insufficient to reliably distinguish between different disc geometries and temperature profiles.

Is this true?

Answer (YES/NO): YES